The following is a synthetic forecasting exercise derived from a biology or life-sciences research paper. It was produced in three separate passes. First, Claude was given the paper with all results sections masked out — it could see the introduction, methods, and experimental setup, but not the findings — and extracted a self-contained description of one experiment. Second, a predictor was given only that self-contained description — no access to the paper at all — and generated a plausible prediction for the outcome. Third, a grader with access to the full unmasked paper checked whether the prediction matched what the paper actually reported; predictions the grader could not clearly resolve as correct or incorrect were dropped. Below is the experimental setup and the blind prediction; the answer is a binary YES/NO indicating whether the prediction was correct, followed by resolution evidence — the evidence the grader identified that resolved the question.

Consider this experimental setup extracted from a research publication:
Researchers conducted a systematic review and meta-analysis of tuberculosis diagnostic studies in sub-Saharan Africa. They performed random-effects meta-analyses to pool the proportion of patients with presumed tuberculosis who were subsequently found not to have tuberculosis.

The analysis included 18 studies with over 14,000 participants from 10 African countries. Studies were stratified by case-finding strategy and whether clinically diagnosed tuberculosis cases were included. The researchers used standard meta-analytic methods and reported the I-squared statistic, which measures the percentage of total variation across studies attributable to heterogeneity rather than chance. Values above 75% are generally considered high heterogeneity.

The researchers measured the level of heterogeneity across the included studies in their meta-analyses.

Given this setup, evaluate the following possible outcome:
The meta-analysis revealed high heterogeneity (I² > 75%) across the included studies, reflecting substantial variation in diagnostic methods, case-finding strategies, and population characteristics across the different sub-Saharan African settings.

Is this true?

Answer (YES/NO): YES